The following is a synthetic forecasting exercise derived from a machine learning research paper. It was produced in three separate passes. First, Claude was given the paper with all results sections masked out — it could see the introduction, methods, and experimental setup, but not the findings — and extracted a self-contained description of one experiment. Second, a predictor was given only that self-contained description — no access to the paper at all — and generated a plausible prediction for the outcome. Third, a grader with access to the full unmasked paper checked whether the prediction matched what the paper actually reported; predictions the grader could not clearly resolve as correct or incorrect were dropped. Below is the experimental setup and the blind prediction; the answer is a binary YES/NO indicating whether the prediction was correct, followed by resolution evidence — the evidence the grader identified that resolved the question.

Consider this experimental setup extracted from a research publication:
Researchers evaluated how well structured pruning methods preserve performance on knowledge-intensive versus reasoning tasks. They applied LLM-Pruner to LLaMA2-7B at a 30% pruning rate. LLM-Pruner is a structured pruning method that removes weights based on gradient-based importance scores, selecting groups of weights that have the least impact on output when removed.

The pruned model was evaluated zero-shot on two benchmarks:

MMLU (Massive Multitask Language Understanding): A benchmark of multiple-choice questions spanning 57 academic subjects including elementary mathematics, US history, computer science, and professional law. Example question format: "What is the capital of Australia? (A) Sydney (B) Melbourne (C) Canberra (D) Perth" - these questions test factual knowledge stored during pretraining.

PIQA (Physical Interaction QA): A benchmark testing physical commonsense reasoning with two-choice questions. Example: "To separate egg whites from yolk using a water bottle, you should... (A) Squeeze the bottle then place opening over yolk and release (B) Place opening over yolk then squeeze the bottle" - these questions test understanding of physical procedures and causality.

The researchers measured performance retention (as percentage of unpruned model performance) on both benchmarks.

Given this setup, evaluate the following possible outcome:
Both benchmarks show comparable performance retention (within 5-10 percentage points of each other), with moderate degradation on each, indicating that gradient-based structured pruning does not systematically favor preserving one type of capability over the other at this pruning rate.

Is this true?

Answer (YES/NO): NO